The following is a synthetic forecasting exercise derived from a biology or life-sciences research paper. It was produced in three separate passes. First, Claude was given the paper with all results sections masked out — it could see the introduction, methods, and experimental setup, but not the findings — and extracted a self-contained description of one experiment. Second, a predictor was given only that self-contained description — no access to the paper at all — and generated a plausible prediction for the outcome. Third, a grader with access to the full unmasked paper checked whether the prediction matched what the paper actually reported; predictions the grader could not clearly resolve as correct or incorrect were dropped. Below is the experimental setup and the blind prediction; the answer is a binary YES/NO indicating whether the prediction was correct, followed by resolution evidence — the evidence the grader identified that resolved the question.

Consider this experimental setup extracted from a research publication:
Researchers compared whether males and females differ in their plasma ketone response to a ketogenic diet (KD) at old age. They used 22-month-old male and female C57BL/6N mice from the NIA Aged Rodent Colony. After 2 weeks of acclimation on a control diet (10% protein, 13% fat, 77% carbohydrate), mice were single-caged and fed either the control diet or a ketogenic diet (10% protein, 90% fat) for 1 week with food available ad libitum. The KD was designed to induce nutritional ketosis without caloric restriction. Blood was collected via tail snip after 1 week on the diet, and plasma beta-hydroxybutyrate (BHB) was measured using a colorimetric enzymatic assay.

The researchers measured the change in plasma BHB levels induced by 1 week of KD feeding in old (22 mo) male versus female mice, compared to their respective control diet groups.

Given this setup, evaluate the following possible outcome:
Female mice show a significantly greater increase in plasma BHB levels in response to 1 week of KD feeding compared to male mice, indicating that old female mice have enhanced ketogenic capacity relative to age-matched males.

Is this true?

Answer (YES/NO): NO